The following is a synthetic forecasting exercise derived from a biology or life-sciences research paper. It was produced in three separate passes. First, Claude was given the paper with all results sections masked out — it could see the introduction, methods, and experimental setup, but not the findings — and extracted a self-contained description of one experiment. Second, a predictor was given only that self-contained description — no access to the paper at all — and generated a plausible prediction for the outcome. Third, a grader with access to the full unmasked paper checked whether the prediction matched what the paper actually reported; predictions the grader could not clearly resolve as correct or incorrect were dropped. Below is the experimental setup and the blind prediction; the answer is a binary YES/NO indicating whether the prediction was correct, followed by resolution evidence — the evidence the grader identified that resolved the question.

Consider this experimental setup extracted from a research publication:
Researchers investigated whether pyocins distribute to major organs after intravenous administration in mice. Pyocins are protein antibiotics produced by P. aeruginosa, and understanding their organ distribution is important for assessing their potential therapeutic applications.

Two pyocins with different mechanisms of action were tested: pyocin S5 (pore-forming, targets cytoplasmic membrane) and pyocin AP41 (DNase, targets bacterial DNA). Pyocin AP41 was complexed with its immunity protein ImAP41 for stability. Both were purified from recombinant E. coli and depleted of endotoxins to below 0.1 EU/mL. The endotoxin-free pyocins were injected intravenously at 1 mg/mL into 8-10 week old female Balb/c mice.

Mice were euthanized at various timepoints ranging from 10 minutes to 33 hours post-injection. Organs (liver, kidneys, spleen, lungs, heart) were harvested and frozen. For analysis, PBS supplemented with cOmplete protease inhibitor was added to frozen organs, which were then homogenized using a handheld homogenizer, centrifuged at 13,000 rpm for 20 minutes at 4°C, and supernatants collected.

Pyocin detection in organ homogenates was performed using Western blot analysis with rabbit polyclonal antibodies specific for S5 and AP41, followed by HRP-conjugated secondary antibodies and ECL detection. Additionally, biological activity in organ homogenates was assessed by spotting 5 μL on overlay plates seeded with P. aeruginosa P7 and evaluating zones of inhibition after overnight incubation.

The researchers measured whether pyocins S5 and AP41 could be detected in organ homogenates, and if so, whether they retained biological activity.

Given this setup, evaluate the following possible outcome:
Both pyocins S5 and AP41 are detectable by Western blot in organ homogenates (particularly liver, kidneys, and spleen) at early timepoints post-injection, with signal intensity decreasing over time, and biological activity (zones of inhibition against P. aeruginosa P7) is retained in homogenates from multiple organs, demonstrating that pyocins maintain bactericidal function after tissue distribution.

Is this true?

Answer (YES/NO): NO